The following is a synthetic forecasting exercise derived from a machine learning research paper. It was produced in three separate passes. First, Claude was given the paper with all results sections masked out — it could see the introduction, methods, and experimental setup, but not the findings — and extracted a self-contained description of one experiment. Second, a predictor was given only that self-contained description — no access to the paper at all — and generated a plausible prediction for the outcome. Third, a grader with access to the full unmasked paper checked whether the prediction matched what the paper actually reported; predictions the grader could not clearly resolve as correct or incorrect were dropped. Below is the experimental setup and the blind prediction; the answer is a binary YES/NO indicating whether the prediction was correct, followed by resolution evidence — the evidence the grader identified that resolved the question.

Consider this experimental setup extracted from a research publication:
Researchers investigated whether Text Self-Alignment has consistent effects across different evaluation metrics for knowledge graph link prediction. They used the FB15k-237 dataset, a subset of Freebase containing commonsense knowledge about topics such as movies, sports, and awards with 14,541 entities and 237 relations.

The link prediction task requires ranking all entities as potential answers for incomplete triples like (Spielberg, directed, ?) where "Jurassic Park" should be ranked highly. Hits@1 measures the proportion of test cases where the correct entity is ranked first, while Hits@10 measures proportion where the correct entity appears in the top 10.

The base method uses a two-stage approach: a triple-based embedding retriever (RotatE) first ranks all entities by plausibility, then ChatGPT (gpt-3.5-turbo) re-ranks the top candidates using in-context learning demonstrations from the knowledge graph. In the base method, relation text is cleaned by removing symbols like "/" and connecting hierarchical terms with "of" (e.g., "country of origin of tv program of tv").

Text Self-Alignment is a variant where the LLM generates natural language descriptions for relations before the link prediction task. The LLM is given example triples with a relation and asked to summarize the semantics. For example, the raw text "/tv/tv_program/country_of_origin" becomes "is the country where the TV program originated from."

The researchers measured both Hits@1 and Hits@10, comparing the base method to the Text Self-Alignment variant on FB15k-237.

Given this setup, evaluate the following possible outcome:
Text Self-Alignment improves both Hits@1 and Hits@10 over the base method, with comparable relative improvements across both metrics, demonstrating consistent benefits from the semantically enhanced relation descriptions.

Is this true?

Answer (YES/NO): NO